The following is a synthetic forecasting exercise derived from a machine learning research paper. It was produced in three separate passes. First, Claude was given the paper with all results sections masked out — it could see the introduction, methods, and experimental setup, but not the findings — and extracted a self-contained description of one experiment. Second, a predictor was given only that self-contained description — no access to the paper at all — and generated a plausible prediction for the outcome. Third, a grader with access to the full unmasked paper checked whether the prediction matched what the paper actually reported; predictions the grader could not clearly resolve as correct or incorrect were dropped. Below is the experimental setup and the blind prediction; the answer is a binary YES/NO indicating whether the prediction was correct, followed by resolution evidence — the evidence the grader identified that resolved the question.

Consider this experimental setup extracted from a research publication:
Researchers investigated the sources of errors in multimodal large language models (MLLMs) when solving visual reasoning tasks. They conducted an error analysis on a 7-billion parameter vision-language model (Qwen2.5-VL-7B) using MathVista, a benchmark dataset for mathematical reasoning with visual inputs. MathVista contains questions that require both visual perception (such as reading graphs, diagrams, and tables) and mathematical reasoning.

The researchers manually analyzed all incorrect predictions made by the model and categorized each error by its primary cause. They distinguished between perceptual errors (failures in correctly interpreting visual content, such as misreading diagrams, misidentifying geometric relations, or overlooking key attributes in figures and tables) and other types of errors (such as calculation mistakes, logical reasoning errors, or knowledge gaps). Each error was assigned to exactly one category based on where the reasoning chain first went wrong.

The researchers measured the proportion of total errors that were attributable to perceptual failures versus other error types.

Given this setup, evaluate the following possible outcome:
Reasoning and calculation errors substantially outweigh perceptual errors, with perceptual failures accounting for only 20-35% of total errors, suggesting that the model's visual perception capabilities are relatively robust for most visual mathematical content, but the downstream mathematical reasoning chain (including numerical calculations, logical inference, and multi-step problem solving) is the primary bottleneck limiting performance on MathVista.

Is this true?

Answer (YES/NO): NO